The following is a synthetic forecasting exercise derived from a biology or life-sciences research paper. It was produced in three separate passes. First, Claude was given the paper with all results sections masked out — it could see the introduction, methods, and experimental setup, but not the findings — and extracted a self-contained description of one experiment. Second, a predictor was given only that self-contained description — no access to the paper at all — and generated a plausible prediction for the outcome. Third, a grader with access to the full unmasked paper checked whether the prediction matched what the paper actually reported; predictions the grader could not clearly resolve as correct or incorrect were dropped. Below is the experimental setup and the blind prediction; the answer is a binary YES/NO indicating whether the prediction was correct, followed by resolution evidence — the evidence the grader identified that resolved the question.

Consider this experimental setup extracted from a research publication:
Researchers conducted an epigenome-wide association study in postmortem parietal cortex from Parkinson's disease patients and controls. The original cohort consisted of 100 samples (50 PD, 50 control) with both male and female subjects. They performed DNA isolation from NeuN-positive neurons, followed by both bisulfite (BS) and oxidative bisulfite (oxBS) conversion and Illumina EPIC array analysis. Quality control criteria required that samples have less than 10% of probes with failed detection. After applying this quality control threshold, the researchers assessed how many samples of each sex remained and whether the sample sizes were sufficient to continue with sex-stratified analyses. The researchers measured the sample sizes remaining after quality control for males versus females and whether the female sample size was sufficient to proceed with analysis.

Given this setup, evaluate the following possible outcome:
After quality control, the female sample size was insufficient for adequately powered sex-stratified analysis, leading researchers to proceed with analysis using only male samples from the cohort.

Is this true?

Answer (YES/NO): YES